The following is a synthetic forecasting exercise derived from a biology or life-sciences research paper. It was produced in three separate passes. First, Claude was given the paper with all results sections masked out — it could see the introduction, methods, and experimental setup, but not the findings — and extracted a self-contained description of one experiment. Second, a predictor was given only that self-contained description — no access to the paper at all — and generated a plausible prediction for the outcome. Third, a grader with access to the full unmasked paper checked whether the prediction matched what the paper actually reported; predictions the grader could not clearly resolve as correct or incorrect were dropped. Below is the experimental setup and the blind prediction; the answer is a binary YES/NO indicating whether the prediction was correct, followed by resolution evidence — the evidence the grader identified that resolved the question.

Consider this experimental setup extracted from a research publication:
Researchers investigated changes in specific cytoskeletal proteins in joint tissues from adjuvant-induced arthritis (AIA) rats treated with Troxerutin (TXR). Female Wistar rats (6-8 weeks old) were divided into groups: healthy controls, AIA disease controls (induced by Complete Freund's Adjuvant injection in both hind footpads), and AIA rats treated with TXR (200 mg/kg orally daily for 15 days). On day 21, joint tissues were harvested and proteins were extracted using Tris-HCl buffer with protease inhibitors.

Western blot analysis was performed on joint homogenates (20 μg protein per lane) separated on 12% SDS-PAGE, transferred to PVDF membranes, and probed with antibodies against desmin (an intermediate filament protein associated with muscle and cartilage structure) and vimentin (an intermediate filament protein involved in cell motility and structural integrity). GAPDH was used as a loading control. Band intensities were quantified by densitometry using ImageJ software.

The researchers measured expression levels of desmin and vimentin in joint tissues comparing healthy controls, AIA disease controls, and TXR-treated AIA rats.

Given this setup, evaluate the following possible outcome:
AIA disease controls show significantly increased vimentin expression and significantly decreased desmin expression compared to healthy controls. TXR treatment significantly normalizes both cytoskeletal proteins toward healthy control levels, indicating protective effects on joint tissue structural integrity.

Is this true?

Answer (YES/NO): NO